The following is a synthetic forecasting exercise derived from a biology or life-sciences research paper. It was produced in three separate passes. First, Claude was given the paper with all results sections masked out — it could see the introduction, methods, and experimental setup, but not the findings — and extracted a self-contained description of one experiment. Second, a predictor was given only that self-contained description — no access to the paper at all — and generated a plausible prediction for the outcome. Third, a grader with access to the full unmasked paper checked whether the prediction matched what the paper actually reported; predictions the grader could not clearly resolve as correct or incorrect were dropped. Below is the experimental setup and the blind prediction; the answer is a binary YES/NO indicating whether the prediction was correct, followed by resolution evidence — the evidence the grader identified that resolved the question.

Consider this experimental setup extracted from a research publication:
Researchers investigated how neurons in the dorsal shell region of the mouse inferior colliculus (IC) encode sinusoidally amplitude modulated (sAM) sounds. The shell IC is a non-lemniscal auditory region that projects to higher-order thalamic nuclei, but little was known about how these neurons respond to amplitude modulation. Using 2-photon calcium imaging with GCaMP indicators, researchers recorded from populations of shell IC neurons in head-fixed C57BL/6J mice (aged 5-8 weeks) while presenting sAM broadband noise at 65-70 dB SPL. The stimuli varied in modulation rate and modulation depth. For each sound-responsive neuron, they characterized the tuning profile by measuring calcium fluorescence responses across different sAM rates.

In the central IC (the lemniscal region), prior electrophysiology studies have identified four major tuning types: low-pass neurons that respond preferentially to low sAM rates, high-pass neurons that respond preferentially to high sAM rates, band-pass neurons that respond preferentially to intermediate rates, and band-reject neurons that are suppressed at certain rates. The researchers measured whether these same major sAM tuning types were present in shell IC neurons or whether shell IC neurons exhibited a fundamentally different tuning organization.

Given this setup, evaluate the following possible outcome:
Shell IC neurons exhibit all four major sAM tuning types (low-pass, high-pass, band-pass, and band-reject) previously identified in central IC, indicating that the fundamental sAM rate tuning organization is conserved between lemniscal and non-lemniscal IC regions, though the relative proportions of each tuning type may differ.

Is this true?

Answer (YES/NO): YES